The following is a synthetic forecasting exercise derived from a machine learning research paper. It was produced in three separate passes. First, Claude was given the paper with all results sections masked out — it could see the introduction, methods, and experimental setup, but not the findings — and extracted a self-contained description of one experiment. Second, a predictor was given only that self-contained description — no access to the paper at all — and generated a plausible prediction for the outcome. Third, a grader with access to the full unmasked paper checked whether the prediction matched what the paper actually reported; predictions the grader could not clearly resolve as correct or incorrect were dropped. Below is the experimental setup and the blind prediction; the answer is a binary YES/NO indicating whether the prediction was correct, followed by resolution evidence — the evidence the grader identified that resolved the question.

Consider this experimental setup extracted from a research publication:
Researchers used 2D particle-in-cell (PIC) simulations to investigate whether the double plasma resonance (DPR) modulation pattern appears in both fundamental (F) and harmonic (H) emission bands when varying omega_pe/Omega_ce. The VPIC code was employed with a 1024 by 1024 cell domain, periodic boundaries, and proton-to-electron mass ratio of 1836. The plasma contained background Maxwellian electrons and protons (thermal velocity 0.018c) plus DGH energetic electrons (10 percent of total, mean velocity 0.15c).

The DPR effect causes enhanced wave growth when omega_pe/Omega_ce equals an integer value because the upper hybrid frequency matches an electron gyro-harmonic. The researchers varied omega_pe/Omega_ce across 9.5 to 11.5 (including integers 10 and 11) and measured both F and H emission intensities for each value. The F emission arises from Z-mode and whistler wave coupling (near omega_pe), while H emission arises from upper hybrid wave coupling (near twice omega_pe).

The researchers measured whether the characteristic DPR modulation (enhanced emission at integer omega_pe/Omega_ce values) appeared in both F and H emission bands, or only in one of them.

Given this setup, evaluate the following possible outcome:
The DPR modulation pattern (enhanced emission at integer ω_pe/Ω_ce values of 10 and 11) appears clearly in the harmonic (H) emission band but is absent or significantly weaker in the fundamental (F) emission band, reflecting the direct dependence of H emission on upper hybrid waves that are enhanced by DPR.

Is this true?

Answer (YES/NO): YES